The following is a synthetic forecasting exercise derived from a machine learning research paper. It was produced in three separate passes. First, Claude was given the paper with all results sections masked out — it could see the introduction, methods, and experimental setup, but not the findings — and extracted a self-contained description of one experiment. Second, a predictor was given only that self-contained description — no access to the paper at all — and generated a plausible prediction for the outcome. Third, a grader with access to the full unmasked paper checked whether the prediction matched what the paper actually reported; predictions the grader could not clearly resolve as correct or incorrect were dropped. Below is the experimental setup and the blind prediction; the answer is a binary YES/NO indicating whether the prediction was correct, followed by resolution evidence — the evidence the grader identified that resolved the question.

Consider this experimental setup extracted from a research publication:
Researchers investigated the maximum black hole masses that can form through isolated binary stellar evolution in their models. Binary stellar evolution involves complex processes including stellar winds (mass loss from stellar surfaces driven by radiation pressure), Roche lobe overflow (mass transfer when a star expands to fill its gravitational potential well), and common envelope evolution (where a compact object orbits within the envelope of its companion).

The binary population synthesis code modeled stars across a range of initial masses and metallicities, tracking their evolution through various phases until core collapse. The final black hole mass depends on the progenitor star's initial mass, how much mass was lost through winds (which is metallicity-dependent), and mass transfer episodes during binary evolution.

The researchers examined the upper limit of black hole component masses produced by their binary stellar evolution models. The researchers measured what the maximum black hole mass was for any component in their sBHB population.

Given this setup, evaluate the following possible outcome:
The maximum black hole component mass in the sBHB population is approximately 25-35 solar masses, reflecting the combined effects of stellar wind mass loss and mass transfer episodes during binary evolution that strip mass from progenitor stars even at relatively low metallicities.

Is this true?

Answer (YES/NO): NO